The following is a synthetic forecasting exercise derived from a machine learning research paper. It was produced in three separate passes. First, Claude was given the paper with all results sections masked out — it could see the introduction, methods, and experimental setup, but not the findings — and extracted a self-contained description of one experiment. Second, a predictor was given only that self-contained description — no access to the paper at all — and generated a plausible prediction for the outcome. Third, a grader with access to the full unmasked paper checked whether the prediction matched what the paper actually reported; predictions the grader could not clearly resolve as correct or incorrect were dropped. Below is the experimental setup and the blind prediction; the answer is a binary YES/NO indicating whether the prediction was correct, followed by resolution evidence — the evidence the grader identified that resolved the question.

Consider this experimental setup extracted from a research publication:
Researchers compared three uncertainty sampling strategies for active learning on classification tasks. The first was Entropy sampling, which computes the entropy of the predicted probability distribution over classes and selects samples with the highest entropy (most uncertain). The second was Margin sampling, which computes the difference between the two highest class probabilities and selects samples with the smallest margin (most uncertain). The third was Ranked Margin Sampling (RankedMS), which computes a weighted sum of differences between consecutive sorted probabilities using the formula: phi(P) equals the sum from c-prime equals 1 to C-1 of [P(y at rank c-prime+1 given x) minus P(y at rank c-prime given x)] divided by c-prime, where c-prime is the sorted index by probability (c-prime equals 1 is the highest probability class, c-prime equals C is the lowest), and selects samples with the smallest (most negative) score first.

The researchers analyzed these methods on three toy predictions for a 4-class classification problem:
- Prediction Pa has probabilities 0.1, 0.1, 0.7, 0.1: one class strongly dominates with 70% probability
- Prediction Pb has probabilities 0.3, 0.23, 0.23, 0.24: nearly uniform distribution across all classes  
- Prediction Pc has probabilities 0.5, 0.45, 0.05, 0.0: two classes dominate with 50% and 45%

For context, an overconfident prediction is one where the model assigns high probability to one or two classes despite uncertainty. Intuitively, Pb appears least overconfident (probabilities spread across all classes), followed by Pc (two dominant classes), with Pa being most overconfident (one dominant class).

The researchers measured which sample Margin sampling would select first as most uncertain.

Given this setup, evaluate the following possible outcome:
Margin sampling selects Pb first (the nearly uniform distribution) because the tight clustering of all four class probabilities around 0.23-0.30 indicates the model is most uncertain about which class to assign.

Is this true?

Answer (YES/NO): NO